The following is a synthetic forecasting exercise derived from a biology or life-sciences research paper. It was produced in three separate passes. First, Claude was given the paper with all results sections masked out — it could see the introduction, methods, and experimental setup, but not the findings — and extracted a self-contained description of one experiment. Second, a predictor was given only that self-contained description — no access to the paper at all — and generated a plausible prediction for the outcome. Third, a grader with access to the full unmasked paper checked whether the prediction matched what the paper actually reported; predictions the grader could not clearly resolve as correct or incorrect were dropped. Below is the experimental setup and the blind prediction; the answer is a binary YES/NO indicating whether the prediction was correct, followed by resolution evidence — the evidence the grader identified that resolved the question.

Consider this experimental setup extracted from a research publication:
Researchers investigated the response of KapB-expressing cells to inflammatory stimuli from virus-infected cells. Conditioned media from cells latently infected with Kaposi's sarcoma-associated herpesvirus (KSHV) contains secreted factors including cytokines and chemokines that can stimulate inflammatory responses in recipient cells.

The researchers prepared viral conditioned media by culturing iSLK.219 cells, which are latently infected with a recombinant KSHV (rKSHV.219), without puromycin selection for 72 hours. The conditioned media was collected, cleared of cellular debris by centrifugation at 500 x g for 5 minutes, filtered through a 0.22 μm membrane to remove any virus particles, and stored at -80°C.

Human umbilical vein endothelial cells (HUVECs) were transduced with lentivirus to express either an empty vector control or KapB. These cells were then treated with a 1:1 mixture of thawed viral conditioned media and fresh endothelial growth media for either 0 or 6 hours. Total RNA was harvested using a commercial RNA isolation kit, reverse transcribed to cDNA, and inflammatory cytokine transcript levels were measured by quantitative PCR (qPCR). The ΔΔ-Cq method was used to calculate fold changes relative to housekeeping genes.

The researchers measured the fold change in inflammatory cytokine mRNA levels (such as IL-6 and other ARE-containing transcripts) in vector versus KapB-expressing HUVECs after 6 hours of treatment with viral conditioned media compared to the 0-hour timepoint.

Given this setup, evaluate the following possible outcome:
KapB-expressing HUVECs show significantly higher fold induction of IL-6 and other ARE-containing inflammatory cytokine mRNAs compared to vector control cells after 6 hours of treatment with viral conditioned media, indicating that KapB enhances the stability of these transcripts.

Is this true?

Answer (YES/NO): YES